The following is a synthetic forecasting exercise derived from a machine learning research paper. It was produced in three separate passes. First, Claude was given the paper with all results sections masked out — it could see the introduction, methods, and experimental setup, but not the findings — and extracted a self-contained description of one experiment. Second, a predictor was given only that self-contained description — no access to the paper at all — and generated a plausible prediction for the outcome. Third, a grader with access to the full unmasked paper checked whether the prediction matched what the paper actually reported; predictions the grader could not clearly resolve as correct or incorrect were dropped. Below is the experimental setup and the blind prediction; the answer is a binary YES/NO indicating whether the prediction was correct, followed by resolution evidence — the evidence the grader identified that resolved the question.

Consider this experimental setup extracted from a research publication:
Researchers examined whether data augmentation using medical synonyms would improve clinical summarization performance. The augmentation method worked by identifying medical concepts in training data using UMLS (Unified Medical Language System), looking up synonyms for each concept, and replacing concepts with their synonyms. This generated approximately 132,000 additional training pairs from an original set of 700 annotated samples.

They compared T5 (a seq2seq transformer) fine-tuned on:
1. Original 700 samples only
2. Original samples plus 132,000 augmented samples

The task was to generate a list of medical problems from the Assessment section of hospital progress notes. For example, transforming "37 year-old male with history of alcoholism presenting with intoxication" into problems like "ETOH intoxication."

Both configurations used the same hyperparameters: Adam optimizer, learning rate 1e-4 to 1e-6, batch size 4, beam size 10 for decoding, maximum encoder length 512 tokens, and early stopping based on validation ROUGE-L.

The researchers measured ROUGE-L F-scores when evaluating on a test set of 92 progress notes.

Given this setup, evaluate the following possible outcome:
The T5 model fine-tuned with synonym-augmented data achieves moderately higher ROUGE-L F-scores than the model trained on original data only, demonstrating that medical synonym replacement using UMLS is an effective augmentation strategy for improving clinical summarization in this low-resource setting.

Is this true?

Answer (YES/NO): NO